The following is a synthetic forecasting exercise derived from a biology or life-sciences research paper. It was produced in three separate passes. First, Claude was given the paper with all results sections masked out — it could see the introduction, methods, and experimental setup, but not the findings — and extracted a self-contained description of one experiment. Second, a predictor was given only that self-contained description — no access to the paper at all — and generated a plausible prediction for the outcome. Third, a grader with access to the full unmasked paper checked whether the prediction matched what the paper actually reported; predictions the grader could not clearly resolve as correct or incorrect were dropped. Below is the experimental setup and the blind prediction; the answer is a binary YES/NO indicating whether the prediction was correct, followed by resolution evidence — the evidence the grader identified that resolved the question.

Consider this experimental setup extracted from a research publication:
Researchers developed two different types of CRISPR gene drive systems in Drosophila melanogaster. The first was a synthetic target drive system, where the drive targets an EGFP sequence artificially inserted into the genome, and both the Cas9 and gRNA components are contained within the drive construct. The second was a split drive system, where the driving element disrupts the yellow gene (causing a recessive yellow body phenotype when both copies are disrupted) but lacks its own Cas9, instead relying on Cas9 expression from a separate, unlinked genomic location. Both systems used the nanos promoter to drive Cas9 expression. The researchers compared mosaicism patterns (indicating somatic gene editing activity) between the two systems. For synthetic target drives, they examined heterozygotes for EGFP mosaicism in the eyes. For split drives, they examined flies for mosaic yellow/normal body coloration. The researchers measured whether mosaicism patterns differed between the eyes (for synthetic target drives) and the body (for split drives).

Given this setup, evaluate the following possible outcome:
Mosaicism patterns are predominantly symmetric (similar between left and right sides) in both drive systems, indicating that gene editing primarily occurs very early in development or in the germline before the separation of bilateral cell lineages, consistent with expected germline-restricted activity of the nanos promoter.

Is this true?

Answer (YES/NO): NO